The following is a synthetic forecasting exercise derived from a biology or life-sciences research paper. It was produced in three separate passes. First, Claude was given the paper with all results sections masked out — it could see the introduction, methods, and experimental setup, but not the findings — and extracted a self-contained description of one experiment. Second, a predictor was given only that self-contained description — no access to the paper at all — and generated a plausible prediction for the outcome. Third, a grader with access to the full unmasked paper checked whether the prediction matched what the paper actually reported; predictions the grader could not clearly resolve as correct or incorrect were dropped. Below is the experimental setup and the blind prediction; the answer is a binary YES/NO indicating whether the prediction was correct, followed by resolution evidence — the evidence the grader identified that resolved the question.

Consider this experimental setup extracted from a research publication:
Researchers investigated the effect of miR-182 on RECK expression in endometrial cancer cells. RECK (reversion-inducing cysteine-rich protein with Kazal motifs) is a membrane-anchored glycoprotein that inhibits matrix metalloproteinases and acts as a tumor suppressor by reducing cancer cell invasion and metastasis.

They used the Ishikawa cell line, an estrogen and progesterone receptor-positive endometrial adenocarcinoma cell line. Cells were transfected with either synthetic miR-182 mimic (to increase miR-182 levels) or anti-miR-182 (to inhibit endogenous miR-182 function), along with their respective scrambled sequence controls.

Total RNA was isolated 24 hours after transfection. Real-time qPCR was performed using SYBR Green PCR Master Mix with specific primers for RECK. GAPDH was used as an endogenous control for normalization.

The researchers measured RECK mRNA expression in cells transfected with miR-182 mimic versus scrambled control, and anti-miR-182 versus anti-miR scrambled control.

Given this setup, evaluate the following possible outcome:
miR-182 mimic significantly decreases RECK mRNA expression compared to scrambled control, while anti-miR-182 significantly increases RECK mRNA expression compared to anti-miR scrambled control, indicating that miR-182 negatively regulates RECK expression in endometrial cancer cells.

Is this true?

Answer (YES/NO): NO